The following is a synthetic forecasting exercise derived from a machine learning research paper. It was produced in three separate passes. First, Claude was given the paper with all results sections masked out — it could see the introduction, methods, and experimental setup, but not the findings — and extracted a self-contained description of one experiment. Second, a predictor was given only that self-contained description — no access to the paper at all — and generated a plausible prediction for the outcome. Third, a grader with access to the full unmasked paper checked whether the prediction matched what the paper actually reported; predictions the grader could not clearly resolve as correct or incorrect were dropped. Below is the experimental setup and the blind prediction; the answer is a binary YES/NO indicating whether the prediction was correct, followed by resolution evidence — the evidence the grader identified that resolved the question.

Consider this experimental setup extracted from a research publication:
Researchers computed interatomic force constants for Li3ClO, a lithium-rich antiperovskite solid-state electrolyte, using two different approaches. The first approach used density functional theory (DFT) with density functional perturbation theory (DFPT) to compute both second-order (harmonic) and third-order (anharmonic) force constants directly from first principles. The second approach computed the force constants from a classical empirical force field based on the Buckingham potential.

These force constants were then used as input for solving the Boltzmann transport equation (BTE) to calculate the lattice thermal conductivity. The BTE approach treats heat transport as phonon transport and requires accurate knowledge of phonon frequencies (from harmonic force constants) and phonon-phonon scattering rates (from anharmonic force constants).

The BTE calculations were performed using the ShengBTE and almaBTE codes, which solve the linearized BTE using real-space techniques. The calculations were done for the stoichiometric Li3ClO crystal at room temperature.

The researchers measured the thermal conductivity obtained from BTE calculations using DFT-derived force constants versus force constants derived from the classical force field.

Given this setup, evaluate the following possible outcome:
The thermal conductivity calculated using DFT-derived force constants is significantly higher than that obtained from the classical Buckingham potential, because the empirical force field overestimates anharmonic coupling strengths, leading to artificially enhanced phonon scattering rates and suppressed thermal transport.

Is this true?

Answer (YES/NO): NO